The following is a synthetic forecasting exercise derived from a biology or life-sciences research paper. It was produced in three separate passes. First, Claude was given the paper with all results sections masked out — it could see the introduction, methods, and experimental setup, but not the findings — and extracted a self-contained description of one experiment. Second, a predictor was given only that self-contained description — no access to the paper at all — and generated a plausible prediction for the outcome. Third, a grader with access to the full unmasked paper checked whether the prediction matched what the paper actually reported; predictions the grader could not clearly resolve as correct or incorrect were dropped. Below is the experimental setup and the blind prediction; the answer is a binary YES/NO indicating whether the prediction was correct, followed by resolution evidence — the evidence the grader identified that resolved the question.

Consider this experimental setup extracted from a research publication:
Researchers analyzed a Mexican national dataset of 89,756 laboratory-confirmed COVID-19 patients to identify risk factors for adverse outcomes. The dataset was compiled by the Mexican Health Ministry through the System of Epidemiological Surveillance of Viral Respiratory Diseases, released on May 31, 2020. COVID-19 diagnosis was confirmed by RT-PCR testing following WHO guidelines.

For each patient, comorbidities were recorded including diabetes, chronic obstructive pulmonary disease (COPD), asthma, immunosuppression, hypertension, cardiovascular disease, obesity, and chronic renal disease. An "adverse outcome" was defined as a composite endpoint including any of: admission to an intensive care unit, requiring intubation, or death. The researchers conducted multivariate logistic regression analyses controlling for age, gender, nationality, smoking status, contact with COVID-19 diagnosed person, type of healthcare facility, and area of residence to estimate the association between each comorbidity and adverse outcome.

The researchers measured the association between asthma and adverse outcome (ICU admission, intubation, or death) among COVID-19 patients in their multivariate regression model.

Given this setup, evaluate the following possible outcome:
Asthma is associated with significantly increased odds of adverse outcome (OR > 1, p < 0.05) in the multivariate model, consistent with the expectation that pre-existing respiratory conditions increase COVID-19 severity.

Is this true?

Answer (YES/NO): NO